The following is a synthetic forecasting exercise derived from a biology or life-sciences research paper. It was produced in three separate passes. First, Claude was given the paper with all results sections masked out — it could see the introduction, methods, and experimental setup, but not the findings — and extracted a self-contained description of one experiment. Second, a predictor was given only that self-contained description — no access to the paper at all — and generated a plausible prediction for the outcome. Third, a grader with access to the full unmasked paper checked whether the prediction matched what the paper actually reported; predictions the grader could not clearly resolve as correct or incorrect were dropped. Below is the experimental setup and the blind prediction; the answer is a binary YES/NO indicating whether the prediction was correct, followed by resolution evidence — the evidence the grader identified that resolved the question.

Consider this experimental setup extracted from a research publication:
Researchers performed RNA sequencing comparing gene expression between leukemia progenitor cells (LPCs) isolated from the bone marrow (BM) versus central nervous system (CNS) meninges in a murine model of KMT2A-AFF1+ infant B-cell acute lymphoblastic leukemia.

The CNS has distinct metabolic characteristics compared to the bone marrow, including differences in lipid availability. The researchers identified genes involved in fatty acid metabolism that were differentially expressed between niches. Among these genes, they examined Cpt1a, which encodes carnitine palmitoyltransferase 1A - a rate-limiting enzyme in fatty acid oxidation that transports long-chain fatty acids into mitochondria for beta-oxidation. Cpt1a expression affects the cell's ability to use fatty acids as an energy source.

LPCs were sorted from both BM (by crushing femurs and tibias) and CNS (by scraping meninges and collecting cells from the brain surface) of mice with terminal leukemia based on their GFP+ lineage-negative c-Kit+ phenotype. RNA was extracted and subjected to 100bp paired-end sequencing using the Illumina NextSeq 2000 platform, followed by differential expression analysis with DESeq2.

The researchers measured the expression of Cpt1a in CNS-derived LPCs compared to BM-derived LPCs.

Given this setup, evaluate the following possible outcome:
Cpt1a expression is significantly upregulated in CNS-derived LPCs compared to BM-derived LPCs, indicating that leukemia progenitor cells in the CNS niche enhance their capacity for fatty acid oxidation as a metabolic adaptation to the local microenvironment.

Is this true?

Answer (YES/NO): NO